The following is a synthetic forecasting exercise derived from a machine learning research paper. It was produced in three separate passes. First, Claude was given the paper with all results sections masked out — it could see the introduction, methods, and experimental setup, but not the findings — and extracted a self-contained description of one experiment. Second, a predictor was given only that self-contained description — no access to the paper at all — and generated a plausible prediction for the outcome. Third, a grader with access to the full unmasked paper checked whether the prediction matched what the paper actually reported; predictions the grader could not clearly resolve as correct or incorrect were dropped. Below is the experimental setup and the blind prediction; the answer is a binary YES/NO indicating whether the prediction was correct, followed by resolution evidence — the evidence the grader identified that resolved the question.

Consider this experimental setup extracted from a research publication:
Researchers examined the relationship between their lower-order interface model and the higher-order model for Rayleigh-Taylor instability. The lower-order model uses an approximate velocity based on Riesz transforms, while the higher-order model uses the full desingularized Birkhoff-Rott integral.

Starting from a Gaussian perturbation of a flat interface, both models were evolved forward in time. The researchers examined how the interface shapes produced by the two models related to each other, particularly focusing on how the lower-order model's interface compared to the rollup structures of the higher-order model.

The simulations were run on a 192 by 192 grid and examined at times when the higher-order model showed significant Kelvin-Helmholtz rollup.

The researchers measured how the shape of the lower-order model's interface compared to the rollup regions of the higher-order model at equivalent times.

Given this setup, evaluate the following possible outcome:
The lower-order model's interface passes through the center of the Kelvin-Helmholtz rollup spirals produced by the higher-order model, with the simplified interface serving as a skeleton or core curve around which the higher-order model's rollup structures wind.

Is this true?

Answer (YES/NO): NO